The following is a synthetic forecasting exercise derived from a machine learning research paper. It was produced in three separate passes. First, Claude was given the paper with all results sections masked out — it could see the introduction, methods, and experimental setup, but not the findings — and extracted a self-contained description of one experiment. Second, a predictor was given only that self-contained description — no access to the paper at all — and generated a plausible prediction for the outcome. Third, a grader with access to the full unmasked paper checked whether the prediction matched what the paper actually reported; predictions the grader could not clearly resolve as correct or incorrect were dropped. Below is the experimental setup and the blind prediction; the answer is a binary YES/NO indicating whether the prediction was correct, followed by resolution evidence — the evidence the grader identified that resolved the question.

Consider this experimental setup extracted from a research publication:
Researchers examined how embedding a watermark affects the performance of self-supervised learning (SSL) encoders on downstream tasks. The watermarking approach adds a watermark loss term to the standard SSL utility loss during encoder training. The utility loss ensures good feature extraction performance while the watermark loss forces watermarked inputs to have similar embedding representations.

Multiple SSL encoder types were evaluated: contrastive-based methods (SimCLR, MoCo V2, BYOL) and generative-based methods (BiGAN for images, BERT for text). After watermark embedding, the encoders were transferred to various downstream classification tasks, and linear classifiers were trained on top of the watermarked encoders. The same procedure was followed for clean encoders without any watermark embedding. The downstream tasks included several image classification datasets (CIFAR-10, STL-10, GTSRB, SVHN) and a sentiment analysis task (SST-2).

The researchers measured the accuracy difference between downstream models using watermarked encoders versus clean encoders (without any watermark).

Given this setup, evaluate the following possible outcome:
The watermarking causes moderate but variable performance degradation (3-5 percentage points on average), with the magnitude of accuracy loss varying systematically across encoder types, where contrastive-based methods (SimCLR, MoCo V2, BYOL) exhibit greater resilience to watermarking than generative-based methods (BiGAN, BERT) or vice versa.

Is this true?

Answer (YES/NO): NO